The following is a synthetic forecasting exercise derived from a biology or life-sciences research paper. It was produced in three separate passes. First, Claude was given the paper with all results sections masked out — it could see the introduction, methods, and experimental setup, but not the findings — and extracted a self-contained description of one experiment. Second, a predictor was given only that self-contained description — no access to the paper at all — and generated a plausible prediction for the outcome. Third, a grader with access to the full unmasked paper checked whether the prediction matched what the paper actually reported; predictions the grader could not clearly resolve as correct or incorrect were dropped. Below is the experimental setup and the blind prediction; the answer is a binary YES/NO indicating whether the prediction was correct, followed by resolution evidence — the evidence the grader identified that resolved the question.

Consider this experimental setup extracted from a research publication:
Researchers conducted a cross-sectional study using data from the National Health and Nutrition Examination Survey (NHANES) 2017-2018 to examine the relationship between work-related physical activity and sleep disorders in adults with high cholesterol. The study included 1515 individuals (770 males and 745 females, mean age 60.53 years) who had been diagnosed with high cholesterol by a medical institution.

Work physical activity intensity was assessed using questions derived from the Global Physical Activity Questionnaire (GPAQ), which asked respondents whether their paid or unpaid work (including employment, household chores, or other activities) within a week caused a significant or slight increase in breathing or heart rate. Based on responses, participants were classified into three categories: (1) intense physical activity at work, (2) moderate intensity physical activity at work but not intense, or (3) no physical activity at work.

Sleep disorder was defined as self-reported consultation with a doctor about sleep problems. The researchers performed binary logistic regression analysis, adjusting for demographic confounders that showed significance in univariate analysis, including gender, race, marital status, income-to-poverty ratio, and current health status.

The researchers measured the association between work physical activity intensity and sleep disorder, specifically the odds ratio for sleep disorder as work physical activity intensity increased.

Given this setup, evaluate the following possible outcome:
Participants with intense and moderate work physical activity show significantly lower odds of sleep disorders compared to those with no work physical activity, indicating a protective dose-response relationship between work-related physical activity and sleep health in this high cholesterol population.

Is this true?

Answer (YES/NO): NO